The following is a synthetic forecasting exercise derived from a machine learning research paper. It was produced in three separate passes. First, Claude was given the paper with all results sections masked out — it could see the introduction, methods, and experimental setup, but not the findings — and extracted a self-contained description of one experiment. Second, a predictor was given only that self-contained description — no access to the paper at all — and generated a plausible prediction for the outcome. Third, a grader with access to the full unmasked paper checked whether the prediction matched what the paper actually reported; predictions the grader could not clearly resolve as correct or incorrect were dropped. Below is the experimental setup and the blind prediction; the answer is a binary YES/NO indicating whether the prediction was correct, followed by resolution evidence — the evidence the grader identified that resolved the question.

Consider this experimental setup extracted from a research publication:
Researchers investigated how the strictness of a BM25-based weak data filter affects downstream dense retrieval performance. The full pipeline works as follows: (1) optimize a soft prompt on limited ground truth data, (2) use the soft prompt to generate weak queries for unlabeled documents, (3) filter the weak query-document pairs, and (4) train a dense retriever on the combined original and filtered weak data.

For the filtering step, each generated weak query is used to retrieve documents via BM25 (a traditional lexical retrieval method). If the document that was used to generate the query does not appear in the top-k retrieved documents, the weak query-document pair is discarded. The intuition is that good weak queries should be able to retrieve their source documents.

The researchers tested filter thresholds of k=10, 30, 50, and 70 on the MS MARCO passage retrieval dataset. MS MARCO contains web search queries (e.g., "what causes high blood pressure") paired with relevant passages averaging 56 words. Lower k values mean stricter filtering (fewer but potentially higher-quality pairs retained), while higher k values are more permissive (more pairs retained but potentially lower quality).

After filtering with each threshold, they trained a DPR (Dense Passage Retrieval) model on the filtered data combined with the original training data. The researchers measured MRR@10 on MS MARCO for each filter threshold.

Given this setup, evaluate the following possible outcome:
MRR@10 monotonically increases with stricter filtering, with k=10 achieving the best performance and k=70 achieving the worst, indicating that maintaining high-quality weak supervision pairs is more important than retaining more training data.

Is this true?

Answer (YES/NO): NO